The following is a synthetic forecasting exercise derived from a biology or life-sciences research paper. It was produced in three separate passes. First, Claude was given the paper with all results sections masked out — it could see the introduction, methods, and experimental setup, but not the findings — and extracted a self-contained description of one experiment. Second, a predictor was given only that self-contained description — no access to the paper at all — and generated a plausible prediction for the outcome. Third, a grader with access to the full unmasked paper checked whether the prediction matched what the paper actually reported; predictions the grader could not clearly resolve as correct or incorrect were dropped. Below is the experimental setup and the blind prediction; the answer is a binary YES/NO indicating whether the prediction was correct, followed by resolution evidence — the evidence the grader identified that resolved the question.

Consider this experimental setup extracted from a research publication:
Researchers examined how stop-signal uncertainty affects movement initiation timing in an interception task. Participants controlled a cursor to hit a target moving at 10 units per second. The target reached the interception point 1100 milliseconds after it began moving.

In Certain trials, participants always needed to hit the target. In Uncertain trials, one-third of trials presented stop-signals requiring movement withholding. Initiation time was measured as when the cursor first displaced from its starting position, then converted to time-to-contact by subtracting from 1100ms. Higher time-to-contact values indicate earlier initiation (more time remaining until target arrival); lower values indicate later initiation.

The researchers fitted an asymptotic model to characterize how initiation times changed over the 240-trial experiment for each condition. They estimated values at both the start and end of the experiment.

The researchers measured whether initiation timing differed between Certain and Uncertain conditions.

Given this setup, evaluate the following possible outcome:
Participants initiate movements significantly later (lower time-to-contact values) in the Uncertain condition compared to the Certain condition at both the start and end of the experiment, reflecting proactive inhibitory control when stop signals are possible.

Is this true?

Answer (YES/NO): YES